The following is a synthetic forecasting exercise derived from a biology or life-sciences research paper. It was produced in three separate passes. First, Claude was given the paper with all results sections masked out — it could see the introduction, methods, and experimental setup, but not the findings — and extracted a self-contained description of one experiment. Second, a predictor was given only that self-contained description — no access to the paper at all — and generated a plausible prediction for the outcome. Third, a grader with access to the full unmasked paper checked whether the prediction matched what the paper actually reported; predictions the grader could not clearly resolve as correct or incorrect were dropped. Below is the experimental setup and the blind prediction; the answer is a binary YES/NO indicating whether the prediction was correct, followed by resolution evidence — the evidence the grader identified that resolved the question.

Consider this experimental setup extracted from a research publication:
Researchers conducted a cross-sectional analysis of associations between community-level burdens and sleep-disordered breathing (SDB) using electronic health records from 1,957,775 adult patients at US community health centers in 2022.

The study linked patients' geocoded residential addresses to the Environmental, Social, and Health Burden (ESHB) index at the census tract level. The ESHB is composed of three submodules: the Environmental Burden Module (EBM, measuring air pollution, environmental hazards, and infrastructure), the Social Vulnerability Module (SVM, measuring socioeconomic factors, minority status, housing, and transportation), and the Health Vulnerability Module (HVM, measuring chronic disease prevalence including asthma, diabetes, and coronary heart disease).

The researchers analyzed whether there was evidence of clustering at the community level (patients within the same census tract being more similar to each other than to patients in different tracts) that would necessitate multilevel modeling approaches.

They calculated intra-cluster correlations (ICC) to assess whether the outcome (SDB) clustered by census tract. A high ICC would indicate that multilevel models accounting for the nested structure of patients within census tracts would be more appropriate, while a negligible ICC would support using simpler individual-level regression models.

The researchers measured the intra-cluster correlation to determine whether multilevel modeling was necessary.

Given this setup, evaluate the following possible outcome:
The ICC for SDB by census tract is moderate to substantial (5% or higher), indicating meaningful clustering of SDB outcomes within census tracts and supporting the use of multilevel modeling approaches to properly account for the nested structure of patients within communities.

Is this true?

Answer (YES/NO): NO